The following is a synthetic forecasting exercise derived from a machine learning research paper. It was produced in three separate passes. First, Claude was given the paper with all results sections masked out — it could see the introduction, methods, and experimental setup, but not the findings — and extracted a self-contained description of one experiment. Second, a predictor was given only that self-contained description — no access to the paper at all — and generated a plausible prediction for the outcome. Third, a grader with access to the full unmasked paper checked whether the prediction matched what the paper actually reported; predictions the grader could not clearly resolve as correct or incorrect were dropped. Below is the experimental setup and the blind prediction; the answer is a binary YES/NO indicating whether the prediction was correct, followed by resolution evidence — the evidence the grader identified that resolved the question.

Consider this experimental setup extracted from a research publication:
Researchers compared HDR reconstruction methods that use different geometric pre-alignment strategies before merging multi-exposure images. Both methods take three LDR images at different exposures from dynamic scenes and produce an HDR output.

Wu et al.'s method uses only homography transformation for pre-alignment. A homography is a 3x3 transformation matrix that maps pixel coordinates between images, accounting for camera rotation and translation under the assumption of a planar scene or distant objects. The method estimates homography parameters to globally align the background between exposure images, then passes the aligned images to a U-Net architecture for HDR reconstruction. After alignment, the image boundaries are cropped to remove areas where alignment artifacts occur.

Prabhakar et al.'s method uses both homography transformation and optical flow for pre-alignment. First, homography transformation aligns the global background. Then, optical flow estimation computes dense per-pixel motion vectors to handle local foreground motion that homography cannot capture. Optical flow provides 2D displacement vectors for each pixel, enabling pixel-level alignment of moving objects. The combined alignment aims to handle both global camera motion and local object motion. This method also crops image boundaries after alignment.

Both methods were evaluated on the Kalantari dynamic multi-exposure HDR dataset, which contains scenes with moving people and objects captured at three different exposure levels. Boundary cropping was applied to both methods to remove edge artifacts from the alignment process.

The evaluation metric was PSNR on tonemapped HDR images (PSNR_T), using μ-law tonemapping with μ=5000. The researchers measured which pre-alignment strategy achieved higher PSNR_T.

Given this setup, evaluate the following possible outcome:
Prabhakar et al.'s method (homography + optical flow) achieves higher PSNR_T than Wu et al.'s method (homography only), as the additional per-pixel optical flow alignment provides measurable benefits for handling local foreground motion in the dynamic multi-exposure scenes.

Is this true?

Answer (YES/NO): NO